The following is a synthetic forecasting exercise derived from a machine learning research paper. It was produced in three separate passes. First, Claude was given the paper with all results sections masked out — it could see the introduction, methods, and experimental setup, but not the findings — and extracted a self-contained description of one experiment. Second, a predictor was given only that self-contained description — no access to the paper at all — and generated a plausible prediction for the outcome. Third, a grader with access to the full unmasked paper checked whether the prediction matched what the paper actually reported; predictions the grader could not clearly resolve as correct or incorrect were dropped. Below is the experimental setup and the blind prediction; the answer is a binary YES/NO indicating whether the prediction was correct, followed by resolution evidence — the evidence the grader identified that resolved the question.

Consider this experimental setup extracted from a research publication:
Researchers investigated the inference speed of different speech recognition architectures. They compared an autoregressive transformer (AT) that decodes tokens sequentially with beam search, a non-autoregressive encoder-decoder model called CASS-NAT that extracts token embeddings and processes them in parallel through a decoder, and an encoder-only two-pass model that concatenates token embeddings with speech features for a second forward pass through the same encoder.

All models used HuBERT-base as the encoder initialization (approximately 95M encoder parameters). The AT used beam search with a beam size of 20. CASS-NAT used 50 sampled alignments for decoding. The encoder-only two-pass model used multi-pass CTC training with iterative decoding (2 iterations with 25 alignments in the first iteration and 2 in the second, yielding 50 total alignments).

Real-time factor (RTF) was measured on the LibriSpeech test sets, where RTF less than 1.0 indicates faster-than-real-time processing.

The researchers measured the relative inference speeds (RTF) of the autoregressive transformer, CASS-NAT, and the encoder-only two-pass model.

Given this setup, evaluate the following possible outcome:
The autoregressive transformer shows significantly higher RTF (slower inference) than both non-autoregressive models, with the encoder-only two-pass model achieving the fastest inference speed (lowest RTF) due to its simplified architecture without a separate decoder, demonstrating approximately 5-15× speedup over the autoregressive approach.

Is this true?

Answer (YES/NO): NO